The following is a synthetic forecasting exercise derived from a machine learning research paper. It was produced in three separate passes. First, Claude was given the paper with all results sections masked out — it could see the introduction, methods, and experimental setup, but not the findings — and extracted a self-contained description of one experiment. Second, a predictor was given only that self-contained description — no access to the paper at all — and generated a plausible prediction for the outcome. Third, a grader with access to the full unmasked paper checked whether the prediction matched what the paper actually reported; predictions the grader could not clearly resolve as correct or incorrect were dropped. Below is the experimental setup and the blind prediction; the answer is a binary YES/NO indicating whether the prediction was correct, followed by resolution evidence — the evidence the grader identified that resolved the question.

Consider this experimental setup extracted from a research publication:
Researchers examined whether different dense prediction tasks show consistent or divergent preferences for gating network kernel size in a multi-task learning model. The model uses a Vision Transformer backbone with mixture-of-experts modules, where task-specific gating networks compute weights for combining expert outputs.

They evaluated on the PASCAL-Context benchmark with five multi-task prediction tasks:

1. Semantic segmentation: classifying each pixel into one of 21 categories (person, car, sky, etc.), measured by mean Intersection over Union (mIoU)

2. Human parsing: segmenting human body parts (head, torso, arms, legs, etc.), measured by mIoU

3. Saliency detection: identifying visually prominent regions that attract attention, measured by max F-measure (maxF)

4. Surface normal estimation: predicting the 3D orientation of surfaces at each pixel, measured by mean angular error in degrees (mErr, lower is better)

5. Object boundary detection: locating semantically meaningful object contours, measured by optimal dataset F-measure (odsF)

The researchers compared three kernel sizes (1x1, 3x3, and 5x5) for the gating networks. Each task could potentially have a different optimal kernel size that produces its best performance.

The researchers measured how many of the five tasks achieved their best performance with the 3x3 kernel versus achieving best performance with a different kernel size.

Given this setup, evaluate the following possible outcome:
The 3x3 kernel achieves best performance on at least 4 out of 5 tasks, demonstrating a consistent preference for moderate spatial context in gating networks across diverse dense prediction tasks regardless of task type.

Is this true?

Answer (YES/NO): NO